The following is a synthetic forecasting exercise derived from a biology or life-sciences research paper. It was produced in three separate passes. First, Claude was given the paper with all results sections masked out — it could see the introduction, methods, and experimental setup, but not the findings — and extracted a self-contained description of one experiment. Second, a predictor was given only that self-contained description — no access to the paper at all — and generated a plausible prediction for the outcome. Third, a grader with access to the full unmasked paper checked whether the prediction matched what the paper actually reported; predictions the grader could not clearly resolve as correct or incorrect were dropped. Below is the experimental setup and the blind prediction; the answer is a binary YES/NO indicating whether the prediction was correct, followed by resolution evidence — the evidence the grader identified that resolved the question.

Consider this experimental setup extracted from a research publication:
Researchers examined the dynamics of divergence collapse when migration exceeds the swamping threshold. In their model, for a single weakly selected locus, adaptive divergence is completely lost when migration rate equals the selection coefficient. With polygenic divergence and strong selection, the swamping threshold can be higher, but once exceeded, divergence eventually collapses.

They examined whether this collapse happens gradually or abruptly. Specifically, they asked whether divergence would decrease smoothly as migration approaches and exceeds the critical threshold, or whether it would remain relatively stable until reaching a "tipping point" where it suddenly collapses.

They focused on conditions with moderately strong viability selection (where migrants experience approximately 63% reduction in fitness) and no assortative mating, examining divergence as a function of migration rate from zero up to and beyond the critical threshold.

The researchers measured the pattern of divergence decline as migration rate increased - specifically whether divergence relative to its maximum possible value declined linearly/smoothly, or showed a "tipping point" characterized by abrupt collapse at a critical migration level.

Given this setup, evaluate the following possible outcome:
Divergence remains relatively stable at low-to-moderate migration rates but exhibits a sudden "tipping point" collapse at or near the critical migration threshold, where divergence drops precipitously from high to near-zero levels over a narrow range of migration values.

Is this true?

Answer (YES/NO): YES